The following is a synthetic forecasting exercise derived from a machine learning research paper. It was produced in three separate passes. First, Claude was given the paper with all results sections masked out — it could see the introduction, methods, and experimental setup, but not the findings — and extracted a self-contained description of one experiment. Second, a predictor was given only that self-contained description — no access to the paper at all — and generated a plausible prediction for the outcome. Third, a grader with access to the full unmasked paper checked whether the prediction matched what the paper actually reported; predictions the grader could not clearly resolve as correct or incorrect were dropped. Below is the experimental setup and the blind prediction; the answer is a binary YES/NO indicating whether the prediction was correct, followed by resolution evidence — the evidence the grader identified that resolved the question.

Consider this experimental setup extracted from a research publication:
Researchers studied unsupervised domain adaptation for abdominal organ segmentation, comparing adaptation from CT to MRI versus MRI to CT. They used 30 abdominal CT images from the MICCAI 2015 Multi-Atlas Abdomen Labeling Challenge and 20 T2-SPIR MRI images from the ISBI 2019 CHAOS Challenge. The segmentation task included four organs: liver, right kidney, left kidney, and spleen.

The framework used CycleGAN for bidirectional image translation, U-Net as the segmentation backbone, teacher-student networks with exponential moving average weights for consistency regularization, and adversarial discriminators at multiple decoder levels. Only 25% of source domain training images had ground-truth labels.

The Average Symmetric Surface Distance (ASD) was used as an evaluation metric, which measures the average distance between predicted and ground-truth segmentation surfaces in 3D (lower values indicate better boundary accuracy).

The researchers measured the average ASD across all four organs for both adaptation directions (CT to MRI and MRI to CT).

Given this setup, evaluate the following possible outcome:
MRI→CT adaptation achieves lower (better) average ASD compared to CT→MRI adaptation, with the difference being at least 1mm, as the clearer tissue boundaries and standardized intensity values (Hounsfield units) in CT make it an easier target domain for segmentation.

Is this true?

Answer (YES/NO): NO